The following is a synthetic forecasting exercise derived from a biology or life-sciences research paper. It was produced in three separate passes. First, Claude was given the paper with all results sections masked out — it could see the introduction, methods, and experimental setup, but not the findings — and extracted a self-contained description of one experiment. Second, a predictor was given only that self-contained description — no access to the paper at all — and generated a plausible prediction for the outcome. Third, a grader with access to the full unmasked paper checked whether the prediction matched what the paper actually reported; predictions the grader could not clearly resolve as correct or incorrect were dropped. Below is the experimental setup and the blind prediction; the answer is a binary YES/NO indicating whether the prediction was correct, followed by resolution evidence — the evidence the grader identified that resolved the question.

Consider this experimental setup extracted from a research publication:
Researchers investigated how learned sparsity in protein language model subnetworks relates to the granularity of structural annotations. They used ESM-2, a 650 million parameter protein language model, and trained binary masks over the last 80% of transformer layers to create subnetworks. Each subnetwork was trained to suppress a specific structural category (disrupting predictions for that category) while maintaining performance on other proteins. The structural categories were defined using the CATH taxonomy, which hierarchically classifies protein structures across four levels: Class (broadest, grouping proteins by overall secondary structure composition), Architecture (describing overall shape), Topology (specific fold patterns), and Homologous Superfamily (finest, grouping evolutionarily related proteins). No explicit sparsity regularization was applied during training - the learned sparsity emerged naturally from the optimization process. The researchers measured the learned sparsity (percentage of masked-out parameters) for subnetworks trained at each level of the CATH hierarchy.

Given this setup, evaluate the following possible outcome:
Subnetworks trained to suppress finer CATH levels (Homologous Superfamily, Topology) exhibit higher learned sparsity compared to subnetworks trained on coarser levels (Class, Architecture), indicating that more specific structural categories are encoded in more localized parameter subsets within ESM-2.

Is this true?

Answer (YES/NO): NO